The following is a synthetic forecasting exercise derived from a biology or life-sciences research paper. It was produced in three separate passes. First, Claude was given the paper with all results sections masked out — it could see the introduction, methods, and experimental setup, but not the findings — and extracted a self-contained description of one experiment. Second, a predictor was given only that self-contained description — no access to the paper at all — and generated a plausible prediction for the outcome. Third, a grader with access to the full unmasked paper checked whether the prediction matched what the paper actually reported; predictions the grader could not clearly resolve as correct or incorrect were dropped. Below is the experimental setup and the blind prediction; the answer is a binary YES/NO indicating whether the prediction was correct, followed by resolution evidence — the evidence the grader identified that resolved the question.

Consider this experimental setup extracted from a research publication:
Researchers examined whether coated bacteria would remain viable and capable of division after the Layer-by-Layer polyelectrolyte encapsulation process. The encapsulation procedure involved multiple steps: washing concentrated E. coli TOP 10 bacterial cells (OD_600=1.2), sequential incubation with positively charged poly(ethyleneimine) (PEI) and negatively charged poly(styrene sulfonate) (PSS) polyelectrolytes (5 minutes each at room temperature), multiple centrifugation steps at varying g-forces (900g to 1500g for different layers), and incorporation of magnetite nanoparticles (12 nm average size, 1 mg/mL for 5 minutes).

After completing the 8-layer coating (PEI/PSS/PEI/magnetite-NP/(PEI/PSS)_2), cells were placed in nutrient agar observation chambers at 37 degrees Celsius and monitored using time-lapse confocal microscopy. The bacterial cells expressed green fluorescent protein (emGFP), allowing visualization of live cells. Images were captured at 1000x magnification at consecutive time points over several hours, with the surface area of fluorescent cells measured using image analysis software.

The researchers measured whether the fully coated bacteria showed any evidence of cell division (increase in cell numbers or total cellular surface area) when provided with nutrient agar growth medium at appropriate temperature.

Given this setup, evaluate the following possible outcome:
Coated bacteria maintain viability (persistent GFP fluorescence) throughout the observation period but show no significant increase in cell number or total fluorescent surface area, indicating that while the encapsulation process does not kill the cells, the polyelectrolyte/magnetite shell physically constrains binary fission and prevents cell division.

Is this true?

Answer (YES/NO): NO